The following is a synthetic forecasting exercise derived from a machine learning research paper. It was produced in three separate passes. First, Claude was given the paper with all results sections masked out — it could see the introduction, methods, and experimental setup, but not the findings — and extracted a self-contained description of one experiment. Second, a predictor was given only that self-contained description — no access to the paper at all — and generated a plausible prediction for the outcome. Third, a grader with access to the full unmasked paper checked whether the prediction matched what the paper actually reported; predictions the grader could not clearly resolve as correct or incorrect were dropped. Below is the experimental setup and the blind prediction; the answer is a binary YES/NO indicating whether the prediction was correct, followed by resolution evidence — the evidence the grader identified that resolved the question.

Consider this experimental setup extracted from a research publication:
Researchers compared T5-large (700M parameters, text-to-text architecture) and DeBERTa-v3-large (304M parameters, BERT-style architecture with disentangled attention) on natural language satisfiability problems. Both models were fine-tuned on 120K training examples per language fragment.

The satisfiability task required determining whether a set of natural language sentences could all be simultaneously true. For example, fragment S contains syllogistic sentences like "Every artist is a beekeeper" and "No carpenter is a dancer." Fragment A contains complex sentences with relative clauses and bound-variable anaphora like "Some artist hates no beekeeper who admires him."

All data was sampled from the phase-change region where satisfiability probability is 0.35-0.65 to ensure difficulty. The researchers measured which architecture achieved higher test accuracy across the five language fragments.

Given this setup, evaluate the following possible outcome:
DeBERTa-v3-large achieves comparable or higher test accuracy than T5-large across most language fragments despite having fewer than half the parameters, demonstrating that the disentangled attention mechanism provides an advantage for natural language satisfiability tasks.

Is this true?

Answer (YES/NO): NO